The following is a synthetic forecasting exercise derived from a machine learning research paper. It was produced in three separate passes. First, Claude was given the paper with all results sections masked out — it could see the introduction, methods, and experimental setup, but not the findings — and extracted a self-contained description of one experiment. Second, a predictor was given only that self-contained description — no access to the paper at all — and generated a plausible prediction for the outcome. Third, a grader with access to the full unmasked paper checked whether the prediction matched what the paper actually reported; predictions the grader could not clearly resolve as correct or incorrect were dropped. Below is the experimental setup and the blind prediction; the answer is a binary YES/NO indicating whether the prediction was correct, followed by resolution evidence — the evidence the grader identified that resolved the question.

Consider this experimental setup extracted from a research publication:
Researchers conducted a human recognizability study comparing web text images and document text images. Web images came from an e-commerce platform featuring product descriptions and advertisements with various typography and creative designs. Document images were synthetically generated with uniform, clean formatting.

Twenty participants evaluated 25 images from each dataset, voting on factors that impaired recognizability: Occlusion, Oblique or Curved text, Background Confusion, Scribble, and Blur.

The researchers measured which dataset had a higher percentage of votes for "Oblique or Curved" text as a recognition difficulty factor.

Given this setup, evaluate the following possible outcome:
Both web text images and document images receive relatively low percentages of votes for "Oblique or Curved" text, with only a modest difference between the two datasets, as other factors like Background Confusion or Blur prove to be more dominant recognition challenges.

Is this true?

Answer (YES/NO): NO